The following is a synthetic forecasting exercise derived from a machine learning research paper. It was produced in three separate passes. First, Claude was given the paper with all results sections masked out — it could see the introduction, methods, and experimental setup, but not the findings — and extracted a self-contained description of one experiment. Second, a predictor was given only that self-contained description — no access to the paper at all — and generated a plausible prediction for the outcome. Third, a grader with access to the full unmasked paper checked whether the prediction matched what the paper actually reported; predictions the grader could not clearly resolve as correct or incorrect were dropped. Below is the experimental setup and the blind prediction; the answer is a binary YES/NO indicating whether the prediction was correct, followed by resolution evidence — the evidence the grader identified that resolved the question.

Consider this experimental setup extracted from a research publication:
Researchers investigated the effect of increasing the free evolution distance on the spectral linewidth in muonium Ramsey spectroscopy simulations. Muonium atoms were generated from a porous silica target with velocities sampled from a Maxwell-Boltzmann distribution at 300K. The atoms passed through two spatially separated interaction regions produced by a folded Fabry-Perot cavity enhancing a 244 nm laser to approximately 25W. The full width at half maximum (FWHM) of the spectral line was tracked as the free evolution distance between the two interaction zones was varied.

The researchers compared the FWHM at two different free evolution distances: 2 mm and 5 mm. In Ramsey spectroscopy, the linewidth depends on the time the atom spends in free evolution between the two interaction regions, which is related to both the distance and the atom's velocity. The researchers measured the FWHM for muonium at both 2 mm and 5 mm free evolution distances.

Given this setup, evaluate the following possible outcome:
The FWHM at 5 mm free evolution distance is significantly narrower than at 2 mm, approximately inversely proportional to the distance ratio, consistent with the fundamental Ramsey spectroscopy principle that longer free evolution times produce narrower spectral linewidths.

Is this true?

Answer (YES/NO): NO